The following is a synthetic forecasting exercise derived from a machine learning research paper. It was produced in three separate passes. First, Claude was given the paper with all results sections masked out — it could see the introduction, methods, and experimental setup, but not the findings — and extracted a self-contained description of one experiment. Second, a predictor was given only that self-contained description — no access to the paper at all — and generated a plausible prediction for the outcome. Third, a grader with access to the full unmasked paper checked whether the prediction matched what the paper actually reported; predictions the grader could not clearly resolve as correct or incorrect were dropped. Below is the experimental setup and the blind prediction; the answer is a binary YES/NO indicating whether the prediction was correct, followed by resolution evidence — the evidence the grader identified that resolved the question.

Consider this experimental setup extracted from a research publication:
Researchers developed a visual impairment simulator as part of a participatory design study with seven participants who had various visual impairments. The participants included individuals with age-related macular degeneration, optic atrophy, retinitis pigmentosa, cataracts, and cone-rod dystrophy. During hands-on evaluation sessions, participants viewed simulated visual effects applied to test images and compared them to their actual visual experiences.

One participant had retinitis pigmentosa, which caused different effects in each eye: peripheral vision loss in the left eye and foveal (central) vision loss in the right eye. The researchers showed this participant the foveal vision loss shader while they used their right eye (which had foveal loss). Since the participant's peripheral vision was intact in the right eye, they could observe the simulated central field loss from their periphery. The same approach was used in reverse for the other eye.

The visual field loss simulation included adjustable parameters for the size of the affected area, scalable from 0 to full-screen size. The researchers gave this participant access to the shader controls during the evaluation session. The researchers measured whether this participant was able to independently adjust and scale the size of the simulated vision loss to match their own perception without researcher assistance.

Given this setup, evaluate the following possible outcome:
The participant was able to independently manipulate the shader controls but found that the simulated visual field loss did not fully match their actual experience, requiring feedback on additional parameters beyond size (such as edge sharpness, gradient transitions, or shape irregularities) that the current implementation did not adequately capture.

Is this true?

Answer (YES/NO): NO